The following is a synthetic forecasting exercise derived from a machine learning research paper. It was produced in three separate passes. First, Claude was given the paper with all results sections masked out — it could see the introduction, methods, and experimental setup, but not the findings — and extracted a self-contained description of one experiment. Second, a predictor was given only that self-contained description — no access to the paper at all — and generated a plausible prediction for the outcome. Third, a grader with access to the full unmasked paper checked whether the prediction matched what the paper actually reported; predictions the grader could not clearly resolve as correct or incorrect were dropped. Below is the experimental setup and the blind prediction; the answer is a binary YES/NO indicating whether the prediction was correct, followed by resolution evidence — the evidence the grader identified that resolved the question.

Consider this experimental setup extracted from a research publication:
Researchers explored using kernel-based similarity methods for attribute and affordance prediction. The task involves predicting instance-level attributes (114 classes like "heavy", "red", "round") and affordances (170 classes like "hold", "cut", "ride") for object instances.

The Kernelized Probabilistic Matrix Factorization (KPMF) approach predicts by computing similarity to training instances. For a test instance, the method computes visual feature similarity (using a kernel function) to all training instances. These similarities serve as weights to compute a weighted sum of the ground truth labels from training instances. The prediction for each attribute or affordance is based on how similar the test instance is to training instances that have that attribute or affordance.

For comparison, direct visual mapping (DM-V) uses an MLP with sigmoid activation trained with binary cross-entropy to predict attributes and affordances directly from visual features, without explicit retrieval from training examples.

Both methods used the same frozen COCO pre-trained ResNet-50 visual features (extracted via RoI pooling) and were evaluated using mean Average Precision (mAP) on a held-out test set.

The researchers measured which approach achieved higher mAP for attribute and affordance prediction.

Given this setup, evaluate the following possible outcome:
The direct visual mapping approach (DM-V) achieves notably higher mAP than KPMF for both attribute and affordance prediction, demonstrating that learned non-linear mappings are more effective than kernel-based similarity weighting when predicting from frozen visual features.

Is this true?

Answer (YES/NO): YES